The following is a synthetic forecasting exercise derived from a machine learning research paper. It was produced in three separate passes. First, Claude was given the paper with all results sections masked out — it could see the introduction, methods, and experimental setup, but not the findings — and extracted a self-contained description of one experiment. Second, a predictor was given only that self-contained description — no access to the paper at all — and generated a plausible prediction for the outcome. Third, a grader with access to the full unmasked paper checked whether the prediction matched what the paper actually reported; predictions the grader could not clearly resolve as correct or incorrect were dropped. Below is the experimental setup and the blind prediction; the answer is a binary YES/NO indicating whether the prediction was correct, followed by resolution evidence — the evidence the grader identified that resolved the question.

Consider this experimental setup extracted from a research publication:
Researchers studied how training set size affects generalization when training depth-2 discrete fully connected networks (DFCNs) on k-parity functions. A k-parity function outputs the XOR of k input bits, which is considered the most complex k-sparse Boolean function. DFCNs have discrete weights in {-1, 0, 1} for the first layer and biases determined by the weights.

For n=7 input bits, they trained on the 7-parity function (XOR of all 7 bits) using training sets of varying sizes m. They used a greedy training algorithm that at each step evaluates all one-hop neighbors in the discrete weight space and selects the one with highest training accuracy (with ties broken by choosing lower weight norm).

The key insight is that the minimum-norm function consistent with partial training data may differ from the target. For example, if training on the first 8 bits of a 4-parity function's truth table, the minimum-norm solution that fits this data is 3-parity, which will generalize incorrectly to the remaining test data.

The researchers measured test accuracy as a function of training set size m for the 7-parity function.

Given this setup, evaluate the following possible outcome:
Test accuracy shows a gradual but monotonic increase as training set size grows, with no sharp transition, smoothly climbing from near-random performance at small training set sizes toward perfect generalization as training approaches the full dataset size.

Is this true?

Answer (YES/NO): NO